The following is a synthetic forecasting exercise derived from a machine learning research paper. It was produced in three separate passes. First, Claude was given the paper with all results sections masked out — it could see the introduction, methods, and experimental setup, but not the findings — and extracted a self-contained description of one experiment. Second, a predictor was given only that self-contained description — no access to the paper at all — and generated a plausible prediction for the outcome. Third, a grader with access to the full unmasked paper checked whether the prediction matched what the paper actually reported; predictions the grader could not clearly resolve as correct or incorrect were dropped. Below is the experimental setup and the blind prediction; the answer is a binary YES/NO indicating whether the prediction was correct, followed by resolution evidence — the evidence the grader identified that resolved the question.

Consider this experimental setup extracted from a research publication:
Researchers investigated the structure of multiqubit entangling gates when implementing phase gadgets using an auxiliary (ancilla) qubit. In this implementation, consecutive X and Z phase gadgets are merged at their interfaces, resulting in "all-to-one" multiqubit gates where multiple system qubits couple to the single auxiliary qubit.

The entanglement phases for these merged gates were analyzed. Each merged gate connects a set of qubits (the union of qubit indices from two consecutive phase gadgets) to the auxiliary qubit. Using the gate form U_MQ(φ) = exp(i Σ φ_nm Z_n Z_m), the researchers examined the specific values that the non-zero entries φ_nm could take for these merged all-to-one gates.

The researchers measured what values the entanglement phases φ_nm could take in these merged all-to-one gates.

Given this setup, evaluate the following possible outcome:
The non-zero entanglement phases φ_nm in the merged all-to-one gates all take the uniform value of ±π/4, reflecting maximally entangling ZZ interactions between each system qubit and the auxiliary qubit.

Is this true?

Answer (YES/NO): YES